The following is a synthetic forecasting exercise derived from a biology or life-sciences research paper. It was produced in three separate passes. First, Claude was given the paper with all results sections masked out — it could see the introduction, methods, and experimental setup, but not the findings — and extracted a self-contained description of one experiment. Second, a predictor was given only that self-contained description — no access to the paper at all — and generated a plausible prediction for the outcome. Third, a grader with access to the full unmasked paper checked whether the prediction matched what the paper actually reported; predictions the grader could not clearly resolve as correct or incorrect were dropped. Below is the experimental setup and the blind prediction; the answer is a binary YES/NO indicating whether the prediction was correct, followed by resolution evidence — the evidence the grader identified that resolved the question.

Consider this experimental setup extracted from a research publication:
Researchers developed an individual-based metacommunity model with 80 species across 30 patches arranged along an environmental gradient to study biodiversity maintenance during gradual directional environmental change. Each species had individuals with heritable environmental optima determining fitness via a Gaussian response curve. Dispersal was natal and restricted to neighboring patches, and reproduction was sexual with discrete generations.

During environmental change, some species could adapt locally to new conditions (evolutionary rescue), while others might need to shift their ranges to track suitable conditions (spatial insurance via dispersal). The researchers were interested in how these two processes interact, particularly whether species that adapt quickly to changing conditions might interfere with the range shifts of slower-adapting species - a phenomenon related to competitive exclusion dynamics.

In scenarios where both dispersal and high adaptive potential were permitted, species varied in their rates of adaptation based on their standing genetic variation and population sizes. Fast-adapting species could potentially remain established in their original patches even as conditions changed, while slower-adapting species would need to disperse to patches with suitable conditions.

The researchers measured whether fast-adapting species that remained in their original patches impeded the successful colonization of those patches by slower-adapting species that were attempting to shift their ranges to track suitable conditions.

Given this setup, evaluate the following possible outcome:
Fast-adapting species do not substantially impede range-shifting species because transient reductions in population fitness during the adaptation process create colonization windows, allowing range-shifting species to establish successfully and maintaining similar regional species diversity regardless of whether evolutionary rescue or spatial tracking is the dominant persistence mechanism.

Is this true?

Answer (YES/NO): NO